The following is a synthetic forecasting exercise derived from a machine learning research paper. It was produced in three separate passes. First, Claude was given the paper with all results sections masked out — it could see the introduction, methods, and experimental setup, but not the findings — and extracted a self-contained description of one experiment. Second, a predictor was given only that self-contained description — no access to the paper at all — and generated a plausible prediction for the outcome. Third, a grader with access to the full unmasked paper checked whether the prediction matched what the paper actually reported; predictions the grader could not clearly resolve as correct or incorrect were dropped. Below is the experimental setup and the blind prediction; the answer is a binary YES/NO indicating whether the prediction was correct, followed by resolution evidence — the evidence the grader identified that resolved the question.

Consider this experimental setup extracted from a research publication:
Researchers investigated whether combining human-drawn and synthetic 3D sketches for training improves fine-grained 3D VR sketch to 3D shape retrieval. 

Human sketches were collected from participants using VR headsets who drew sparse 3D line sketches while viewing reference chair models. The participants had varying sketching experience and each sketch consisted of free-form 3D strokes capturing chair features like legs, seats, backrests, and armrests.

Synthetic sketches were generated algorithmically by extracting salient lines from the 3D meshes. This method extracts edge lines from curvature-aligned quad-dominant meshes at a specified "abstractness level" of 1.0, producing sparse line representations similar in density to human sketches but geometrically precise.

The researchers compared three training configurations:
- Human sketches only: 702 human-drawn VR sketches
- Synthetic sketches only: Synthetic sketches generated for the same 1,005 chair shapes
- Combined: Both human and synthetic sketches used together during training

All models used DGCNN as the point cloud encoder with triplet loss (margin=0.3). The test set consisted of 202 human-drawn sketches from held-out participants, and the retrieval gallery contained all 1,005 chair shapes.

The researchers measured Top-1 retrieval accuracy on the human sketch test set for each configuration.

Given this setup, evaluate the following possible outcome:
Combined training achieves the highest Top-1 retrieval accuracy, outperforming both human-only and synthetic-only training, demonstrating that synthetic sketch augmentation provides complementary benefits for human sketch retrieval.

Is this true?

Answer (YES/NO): NO